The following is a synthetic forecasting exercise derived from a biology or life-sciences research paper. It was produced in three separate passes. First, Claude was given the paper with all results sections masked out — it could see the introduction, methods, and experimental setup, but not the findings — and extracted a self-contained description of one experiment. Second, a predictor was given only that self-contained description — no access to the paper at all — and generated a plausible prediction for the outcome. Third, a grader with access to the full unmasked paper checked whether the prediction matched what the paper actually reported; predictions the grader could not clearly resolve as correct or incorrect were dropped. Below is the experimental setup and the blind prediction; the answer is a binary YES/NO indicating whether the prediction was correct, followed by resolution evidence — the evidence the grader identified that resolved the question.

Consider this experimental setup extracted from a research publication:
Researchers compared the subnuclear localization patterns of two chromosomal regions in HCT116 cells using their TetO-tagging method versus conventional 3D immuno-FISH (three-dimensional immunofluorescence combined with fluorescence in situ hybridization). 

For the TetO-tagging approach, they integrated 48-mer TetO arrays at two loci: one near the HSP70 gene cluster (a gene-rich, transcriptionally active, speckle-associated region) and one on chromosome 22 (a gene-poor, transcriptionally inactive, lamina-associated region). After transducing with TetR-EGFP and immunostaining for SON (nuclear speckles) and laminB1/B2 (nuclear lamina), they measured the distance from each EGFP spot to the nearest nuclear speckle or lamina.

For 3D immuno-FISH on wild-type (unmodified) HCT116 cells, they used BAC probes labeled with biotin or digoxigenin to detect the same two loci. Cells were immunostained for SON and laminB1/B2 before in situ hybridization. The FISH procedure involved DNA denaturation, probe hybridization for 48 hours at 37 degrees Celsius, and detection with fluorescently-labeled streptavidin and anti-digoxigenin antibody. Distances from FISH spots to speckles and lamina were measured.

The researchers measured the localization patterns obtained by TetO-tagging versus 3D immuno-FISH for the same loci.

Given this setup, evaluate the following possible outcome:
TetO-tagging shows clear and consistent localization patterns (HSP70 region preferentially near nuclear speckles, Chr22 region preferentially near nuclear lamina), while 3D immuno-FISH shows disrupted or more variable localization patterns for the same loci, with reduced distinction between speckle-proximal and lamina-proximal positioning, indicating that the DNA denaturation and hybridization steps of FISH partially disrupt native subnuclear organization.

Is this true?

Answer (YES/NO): NO